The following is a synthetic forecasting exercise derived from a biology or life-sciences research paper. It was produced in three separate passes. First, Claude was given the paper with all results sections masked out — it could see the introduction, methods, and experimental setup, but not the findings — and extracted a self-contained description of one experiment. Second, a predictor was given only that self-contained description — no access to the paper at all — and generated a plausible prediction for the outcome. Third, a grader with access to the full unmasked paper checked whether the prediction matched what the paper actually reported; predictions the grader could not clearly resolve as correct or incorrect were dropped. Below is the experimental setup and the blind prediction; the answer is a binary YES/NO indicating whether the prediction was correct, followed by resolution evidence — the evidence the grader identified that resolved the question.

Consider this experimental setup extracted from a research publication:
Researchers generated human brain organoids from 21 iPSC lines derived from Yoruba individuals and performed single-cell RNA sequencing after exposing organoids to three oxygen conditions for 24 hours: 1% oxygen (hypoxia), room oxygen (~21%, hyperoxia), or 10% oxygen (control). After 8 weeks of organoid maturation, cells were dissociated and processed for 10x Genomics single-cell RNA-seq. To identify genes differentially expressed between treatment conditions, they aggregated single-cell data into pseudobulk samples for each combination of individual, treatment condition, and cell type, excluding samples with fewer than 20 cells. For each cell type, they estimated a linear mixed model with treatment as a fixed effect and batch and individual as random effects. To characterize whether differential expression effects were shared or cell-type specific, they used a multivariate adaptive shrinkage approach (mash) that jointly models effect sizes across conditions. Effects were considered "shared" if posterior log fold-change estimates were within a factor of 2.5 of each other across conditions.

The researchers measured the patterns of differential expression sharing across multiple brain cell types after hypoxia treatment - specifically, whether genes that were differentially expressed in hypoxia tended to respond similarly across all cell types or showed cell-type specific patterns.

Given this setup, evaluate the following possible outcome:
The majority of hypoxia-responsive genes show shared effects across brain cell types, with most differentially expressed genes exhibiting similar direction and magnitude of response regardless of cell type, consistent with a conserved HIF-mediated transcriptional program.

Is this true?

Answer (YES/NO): NO